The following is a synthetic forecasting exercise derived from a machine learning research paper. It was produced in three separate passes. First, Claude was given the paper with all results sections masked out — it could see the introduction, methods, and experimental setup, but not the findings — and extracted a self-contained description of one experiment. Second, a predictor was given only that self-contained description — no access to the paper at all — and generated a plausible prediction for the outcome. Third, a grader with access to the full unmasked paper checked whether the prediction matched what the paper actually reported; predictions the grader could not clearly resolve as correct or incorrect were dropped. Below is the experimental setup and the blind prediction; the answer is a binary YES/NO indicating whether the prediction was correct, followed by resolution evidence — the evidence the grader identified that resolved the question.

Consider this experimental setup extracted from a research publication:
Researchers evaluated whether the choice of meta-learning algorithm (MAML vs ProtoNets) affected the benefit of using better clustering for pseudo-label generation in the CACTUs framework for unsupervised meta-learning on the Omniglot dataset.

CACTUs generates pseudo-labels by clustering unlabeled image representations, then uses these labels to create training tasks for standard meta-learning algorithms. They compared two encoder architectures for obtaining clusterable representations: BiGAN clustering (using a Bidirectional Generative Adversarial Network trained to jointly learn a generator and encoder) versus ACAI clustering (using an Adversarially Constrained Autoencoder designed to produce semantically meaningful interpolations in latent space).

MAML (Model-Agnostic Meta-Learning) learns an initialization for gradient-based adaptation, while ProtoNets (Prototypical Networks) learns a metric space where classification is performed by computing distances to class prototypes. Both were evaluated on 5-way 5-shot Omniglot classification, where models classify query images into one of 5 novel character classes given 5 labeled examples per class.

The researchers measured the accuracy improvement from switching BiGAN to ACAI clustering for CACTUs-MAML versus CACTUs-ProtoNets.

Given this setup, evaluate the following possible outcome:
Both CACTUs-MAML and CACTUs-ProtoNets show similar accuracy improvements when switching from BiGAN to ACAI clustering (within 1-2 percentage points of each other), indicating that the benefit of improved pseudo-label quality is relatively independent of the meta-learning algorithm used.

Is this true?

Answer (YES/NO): NO